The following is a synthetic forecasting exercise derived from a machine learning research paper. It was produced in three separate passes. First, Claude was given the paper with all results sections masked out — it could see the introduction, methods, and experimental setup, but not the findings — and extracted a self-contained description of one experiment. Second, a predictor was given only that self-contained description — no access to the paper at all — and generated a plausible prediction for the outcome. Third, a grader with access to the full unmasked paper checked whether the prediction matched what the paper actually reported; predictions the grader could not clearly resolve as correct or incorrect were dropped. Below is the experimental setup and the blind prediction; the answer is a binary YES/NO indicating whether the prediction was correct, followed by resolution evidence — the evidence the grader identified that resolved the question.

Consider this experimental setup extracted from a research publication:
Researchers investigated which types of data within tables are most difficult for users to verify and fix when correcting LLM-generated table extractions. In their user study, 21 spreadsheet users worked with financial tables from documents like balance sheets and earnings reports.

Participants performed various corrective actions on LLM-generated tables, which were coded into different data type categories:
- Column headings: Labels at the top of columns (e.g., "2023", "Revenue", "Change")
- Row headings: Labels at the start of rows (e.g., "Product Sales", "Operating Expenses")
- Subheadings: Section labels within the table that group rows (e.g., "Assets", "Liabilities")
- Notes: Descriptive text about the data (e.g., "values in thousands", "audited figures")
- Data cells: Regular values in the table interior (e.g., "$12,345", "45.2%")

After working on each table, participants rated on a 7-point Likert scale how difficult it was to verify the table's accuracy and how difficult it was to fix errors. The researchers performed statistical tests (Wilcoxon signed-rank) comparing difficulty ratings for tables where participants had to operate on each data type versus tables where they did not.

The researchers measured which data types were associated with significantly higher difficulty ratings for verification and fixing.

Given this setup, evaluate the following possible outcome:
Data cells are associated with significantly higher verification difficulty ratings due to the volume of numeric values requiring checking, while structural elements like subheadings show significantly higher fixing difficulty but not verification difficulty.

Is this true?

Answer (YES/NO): YES